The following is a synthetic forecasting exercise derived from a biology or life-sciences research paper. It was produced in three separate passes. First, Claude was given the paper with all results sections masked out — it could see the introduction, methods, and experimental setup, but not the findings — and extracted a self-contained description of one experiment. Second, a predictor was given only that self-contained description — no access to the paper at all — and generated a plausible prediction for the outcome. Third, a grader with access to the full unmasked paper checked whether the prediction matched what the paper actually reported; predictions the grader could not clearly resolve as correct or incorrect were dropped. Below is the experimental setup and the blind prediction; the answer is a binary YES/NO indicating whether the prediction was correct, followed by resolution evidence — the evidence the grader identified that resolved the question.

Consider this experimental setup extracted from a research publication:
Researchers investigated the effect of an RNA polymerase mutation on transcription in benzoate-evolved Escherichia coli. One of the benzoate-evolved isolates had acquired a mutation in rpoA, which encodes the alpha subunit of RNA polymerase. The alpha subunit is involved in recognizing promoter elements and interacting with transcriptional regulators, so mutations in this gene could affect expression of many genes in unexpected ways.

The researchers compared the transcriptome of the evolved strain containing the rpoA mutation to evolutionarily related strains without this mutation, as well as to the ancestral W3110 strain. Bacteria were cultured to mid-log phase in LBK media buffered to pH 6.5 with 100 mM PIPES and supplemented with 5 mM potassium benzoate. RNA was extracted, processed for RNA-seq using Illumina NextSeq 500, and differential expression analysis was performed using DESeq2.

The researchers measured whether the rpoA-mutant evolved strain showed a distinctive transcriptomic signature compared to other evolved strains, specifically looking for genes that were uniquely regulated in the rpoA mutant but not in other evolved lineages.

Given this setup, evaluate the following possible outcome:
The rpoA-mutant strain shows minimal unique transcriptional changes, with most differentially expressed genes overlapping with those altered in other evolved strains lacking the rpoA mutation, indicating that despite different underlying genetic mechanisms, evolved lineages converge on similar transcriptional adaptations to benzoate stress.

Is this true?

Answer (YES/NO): YES